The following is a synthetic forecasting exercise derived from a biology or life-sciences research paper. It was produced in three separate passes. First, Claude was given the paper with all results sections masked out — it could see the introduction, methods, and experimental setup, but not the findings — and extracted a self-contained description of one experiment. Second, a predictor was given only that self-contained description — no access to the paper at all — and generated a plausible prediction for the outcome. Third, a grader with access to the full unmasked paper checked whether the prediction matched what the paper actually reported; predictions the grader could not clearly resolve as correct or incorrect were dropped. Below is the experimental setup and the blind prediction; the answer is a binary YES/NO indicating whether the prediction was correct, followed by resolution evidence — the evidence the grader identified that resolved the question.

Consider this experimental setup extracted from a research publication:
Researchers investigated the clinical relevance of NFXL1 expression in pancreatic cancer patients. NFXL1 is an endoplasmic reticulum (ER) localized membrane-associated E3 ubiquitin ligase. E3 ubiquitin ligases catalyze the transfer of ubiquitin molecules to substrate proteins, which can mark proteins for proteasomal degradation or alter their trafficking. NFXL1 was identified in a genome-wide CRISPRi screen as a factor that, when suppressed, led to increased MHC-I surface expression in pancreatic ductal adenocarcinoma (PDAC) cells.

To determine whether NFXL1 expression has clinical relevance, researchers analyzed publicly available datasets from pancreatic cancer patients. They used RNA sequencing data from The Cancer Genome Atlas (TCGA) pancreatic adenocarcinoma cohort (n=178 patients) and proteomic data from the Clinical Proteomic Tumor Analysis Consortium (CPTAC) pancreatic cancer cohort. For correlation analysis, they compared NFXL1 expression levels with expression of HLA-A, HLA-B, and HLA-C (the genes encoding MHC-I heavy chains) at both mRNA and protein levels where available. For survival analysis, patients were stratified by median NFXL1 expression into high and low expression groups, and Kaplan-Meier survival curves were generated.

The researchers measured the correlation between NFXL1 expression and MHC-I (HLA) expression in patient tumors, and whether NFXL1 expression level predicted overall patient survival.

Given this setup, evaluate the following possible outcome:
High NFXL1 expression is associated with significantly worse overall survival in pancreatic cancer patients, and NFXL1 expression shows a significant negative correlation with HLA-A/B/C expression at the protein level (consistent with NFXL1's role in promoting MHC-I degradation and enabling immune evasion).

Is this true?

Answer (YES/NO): YES